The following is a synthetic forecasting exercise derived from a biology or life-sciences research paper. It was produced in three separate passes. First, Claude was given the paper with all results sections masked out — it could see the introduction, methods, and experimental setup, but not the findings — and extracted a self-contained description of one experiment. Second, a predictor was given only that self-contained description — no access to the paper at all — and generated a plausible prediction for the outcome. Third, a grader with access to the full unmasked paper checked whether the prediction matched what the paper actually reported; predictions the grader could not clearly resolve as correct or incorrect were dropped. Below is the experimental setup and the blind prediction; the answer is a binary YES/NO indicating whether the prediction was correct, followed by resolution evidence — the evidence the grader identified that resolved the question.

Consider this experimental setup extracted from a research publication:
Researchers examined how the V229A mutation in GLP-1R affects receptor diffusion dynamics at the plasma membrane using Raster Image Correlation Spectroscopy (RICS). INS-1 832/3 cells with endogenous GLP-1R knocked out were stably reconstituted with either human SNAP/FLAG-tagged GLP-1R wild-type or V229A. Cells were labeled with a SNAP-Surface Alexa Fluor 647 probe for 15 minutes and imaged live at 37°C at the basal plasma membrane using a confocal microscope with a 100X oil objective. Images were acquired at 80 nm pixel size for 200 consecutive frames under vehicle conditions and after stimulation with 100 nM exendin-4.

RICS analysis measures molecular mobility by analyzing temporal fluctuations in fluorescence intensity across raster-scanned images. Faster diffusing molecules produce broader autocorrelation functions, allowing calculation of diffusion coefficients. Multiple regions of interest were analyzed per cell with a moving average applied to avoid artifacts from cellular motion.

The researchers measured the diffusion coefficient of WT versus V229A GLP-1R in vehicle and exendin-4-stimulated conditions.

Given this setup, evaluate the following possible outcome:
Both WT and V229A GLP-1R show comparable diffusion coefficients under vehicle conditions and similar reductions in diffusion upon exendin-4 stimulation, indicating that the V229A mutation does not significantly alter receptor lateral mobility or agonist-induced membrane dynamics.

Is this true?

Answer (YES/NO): NO